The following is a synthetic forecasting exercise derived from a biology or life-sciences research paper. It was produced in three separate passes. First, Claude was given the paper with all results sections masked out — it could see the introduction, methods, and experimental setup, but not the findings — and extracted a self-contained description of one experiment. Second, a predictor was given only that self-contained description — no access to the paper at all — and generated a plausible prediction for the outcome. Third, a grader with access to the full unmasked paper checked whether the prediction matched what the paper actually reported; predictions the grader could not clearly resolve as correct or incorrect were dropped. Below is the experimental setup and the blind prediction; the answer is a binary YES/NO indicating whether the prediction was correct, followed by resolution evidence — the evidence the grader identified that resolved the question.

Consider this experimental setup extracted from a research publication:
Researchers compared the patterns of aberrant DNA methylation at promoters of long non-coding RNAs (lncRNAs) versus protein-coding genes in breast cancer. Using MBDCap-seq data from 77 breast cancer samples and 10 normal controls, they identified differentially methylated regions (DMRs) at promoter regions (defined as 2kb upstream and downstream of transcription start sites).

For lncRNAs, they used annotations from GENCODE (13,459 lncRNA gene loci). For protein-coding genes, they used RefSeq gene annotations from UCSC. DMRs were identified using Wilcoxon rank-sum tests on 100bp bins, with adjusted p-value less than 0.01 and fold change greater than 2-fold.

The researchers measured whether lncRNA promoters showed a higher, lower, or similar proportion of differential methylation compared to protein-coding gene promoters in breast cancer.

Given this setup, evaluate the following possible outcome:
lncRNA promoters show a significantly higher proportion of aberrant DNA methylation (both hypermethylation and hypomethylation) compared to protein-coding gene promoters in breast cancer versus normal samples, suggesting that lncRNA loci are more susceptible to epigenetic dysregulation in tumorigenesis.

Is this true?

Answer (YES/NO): YES